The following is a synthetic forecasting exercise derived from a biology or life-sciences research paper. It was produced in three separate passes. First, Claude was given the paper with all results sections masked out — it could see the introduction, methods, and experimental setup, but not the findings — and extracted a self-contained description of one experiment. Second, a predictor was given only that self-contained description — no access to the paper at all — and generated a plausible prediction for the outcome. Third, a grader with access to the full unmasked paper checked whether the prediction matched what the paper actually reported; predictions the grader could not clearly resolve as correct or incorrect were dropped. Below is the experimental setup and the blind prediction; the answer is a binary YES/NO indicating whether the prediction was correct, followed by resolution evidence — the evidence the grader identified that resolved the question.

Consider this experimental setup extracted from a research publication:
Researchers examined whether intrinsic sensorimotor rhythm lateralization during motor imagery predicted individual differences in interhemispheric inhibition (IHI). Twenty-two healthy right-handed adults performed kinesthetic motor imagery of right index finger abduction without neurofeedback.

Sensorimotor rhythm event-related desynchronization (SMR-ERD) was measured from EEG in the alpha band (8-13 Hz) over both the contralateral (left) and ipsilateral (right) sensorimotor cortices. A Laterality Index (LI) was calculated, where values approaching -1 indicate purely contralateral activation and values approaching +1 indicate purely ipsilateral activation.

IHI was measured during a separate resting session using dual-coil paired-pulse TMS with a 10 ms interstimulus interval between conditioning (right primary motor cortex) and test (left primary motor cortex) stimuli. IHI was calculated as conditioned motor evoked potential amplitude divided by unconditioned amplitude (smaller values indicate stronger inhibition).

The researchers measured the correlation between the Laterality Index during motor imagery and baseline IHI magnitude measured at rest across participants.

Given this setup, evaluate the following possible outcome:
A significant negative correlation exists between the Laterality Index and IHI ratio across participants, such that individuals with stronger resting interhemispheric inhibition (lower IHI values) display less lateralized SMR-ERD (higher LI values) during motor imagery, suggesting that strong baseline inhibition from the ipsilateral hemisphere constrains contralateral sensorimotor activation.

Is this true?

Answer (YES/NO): NO